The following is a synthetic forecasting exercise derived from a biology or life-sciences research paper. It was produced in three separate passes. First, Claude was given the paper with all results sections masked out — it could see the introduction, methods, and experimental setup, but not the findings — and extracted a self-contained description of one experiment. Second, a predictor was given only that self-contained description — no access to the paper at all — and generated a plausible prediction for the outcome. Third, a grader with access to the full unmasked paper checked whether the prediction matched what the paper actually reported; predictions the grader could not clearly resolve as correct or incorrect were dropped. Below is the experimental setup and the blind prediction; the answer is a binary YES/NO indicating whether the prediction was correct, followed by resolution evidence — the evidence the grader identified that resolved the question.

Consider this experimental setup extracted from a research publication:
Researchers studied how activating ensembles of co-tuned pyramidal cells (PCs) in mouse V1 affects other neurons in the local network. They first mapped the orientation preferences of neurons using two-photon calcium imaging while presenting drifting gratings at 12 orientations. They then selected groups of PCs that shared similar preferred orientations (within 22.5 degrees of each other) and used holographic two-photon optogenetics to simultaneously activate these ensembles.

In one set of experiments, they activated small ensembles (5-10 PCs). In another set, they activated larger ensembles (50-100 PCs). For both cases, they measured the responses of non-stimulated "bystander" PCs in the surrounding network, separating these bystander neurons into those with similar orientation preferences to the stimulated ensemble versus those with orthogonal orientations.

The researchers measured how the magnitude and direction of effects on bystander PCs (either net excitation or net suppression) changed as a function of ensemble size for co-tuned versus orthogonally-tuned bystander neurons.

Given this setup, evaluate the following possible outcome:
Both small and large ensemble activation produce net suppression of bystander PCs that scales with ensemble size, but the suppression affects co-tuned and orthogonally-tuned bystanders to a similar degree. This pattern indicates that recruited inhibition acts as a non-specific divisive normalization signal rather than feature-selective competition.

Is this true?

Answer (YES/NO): NO